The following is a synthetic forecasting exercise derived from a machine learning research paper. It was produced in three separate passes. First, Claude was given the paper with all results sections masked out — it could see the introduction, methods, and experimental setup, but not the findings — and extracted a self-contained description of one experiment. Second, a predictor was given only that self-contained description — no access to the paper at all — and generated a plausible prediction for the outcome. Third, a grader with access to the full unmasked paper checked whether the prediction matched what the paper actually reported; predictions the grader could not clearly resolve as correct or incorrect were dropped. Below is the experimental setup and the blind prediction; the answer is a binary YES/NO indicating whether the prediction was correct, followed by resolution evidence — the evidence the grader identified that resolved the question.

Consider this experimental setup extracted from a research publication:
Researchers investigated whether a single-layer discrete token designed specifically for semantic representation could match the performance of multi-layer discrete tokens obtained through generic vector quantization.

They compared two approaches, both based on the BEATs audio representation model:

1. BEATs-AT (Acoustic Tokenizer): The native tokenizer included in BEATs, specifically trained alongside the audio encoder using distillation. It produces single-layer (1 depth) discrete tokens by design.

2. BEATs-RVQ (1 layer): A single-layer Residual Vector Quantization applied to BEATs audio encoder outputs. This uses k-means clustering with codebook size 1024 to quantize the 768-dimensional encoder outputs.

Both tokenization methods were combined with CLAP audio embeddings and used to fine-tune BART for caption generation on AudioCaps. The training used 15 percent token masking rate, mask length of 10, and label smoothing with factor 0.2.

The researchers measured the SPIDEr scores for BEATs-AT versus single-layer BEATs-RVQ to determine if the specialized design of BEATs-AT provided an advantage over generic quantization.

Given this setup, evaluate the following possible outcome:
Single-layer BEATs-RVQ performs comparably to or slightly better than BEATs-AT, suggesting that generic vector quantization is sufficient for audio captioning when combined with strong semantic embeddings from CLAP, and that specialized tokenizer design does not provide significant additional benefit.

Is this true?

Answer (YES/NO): YES